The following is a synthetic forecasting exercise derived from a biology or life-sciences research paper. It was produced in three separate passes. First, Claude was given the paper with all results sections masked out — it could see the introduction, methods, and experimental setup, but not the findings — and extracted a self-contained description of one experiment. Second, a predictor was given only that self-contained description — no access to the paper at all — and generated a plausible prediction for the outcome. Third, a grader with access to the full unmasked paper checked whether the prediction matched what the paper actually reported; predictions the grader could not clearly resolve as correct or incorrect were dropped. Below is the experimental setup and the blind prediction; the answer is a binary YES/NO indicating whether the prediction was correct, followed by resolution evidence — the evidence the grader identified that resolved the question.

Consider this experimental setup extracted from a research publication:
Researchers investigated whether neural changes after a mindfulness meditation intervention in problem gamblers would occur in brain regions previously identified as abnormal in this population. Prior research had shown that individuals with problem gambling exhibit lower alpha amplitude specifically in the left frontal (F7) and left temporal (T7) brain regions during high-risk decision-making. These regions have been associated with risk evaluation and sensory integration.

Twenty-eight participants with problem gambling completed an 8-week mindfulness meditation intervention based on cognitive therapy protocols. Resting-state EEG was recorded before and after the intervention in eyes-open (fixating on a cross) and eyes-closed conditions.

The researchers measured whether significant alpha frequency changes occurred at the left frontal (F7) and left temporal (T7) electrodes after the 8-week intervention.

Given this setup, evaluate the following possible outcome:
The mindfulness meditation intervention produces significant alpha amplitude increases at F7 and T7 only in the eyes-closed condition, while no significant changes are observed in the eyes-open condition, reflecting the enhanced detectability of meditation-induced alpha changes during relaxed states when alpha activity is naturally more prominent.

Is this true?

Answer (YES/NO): NO